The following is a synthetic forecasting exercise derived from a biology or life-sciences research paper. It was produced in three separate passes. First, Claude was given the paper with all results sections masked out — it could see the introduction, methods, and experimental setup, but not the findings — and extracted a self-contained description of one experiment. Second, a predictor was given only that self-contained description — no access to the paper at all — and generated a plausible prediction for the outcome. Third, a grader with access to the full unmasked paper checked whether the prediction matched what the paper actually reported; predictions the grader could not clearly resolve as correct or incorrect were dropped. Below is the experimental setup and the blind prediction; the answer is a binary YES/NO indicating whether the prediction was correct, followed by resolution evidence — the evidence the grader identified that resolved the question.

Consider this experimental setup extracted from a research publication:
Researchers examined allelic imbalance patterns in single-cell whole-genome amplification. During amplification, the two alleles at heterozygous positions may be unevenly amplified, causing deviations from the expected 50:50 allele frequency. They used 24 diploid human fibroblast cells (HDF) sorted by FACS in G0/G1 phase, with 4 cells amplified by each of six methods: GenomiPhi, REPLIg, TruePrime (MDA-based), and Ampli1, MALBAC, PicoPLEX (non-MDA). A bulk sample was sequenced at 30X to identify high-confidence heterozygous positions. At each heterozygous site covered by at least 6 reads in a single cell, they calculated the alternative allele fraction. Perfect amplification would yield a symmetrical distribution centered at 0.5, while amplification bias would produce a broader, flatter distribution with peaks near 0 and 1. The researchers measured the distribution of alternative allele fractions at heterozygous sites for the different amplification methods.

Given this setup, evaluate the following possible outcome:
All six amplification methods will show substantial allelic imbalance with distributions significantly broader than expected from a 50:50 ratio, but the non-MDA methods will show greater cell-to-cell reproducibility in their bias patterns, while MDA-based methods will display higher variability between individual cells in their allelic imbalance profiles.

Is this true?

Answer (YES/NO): NO